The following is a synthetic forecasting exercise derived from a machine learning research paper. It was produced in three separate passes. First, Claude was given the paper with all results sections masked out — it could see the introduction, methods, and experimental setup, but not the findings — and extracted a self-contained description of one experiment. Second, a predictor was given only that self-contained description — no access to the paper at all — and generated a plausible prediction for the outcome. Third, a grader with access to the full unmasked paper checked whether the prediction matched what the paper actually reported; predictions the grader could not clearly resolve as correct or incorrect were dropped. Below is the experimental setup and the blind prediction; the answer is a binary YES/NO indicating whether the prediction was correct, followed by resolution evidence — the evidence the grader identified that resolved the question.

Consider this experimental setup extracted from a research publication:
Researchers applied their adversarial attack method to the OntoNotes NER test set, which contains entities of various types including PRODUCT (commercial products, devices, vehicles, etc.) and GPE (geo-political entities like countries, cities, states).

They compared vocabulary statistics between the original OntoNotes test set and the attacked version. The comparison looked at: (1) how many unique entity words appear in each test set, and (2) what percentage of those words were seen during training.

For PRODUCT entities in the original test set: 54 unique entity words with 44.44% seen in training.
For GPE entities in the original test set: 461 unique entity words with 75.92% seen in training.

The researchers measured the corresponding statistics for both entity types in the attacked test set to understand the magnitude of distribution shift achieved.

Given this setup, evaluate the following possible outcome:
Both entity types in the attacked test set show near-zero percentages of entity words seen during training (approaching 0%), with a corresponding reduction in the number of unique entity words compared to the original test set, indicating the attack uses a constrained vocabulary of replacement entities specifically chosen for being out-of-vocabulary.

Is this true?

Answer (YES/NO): NO